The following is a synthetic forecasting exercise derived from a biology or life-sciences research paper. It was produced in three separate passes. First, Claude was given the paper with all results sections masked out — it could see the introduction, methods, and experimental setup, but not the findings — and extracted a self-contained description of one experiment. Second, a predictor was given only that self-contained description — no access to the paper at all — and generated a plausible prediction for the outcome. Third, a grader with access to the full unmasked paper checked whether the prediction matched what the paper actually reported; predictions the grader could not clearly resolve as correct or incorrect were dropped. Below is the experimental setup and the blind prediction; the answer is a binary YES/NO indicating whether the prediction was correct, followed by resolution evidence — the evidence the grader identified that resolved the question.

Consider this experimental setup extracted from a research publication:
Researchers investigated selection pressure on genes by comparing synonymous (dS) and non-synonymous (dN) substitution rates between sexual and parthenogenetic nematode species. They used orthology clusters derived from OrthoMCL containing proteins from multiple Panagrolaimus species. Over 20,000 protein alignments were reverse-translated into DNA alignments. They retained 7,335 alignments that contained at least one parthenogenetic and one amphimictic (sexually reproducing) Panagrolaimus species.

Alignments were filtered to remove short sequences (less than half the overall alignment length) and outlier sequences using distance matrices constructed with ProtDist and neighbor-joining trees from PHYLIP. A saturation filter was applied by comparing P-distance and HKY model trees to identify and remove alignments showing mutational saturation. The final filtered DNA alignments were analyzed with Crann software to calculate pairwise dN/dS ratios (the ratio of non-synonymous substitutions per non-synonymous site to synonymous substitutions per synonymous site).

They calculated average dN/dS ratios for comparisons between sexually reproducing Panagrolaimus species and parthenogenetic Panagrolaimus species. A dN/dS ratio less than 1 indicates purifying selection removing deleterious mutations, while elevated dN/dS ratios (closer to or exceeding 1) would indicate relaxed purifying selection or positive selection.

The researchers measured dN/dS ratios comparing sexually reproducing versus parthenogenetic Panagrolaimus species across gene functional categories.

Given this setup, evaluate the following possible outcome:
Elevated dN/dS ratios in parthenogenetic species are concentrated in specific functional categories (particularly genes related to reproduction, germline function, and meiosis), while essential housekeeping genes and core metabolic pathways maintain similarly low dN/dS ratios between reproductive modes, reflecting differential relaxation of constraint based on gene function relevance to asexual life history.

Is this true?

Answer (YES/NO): NO